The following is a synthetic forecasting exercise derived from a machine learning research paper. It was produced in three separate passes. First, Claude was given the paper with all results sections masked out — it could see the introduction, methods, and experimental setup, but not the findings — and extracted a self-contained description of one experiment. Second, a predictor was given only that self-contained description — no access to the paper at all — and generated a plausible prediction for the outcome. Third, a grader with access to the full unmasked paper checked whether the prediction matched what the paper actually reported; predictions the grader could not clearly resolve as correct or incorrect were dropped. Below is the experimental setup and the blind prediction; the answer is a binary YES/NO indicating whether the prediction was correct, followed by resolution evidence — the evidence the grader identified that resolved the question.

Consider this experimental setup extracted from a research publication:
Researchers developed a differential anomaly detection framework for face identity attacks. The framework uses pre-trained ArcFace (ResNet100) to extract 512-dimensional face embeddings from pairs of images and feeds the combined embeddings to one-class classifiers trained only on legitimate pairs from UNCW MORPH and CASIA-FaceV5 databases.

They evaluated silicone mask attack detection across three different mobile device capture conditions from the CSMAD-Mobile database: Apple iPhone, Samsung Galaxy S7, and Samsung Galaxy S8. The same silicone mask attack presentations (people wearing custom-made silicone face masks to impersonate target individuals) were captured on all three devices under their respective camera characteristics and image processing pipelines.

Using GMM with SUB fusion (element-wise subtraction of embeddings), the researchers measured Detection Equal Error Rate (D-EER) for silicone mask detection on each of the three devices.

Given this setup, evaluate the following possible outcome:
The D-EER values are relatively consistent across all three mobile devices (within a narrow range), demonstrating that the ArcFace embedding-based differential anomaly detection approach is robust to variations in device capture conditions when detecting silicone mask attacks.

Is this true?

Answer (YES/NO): YES